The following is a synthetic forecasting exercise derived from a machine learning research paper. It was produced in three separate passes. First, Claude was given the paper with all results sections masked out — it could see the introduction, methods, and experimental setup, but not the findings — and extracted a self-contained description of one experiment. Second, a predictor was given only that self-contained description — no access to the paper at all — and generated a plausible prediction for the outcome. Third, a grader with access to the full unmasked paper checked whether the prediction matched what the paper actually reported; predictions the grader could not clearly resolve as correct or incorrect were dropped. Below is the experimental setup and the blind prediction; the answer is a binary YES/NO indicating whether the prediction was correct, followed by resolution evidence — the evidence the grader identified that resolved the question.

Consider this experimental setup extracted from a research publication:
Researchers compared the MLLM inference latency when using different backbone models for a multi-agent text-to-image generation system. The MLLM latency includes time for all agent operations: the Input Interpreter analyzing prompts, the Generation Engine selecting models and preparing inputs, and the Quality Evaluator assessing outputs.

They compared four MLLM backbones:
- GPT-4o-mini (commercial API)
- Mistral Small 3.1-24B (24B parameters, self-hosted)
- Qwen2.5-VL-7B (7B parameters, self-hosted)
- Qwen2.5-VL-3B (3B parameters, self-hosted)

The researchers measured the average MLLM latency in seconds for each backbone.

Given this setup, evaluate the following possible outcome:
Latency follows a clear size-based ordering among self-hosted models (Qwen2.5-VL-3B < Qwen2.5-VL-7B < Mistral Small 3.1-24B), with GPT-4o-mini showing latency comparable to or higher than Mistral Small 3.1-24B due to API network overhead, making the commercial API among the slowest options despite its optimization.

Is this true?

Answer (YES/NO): NO